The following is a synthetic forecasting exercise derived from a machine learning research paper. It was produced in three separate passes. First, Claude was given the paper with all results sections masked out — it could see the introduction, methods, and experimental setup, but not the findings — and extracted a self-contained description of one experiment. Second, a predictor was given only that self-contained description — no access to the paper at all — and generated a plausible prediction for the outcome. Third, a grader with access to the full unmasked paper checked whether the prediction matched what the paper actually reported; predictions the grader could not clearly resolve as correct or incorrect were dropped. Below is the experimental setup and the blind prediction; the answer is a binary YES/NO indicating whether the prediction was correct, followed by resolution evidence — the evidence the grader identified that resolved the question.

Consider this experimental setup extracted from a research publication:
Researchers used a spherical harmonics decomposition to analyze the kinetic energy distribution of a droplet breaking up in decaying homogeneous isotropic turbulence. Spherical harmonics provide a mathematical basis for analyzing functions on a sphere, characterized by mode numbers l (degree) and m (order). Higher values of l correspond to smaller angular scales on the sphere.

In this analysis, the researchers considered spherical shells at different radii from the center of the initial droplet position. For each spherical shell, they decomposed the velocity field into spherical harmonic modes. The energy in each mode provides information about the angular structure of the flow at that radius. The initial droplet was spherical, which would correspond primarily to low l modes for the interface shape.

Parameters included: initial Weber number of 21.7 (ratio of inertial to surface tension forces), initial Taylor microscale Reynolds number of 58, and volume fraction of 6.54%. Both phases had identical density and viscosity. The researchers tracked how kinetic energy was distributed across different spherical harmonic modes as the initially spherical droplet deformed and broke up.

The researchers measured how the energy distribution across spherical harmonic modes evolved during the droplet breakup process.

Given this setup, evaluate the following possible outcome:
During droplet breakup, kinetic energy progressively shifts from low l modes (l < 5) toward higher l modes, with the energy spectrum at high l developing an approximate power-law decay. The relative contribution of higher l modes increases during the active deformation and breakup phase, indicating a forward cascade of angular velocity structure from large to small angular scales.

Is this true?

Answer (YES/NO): YES